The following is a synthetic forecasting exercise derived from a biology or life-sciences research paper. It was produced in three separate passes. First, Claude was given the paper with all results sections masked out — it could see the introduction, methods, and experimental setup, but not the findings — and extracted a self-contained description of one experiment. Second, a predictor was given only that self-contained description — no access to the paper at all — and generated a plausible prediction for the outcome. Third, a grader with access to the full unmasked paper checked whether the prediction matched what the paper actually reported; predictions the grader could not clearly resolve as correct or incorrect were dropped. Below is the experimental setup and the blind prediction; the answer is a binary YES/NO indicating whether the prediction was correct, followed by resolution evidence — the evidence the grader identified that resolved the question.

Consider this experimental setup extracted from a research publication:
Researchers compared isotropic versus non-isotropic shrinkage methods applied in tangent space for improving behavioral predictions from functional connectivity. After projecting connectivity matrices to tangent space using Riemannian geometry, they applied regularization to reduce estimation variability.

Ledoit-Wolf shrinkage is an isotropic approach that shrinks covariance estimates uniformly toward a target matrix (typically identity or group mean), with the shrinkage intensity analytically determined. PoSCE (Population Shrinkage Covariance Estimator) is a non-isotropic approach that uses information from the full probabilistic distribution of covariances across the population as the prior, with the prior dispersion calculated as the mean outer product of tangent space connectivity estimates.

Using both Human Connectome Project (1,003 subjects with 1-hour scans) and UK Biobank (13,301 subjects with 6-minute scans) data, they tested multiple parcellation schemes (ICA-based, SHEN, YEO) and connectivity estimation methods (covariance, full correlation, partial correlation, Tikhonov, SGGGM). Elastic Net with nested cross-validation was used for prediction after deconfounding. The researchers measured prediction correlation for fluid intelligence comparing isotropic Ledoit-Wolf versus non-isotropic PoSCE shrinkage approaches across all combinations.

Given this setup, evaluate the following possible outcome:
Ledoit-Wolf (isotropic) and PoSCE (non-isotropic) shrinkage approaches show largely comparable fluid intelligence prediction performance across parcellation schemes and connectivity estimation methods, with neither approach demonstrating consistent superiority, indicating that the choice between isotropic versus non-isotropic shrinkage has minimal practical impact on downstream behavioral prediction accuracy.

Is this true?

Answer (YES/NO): YES